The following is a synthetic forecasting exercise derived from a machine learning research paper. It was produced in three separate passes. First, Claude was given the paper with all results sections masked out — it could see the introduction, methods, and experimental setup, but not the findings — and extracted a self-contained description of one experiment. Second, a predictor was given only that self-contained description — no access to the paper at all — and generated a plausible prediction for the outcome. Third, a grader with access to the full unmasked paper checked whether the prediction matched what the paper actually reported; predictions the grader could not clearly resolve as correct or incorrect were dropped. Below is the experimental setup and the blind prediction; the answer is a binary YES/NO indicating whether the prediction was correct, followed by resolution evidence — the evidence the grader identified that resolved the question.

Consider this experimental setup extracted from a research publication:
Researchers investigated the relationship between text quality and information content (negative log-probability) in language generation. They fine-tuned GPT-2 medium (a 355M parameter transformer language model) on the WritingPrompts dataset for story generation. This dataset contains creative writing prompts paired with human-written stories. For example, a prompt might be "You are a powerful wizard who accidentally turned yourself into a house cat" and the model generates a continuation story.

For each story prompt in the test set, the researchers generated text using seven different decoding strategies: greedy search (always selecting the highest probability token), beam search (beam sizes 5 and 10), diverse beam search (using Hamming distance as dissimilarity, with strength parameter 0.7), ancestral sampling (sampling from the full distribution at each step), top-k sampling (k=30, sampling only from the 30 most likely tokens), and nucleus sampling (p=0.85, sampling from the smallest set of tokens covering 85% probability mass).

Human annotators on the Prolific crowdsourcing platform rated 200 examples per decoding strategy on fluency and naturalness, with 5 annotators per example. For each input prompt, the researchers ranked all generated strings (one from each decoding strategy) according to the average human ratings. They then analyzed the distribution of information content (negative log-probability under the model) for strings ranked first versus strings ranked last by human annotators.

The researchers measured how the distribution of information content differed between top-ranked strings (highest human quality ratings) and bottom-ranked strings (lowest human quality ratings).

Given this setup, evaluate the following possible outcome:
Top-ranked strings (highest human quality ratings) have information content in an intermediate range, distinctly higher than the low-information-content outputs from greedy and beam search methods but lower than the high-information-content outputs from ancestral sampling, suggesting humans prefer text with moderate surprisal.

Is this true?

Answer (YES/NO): NO